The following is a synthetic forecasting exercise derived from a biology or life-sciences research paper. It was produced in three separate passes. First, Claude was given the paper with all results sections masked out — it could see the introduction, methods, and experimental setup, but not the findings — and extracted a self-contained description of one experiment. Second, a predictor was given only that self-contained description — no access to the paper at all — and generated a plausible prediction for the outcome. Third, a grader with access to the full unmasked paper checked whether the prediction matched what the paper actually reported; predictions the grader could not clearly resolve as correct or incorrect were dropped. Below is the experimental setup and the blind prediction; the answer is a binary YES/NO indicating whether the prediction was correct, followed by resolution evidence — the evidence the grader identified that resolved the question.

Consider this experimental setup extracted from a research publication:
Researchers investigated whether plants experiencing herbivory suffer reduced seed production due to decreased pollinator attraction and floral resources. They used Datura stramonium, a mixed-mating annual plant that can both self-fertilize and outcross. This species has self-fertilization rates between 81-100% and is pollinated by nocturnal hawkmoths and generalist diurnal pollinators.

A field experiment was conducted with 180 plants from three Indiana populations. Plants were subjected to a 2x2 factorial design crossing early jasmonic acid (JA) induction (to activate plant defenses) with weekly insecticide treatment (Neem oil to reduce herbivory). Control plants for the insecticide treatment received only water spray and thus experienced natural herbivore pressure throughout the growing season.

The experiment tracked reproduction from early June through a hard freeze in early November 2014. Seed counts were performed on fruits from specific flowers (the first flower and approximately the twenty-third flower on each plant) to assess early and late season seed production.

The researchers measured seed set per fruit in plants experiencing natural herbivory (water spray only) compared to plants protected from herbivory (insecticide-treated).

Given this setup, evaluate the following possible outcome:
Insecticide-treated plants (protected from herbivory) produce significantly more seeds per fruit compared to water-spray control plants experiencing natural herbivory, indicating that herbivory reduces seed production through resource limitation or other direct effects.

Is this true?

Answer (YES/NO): NO